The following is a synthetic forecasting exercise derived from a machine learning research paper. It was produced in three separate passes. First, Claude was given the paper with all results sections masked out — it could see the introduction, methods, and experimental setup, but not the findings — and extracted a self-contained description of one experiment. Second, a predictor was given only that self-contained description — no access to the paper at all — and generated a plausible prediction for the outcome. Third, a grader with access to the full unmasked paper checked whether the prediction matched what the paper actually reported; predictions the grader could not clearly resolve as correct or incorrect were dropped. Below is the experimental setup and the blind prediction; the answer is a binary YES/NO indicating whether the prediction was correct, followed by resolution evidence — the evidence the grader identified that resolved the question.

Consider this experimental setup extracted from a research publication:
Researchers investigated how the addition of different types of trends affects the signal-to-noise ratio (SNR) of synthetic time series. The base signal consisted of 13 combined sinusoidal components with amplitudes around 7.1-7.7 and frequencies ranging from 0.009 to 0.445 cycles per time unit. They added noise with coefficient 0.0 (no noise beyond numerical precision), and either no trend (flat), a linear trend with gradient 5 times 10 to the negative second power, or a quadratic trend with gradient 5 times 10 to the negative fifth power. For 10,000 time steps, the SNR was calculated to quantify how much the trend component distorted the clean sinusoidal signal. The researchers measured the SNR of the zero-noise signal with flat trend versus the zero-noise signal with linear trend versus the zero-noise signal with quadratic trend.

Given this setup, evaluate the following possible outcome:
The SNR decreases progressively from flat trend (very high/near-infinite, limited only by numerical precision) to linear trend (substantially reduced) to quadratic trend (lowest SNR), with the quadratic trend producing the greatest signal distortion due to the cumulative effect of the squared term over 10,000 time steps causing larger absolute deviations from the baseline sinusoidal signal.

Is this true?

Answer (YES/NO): NO